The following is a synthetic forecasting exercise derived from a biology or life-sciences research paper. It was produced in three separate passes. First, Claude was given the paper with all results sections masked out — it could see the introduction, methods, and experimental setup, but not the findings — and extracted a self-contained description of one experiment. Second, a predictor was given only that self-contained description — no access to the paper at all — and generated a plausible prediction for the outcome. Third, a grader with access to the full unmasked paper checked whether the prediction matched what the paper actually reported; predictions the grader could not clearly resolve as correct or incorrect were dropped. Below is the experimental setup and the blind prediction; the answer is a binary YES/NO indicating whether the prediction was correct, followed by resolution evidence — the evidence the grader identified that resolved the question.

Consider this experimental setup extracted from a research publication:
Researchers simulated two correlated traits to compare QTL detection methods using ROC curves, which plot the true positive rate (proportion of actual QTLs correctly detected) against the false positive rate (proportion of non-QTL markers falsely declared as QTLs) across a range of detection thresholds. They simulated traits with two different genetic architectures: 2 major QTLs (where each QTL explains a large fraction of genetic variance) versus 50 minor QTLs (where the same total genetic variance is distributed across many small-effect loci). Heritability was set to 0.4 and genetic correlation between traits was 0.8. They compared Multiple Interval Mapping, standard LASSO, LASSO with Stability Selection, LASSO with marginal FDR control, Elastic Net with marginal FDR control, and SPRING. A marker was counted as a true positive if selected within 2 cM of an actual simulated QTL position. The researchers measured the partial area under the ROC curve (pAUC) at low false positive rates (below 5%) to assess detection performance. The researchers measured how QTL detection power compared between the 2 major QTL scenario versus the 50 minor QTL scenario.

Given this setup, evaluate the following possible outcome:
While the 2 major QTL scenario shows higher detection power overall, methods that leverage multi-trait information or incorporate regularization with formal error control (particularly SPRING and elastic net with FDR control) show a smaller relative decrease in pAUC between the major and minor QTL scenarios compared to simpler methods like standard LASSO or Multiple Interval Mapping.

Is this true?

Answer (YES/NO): NO